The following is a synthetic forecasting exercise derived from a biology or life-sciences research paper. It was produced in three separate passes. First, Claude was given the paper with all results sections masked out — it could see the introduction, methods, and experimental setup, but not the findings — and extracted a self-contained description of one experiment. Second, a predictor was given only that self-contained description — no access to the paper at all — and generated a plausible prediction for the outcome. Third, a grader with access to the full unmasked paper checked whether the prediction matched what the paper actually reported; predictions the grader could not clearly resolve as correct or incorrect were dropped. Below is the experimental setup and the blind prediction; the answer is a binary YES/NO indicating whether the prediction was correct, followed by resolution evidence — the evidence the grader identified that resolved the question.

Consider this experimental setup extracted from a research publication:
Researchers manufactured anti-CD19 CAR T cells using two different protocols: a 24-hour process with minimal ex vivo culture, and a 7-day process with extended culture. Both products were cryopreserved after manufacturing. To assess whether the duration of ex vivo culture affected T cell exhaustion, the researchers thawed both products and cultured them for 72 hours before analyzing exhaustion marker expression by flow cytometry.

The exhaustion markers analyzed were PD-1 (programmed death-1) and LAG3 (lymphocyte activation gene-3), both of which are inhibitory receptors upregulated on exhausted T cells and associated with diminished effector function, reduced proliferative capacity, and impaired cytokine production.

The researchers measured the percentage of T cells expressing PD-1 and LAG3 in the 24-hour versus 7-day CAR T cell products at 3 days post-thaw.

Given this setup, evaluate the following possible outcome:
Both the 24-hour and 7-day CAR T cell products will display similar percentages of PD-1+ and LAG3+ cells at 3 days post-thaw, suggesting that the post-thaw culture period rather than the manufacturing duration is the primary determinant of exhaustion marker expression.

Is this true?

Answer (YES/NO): NO